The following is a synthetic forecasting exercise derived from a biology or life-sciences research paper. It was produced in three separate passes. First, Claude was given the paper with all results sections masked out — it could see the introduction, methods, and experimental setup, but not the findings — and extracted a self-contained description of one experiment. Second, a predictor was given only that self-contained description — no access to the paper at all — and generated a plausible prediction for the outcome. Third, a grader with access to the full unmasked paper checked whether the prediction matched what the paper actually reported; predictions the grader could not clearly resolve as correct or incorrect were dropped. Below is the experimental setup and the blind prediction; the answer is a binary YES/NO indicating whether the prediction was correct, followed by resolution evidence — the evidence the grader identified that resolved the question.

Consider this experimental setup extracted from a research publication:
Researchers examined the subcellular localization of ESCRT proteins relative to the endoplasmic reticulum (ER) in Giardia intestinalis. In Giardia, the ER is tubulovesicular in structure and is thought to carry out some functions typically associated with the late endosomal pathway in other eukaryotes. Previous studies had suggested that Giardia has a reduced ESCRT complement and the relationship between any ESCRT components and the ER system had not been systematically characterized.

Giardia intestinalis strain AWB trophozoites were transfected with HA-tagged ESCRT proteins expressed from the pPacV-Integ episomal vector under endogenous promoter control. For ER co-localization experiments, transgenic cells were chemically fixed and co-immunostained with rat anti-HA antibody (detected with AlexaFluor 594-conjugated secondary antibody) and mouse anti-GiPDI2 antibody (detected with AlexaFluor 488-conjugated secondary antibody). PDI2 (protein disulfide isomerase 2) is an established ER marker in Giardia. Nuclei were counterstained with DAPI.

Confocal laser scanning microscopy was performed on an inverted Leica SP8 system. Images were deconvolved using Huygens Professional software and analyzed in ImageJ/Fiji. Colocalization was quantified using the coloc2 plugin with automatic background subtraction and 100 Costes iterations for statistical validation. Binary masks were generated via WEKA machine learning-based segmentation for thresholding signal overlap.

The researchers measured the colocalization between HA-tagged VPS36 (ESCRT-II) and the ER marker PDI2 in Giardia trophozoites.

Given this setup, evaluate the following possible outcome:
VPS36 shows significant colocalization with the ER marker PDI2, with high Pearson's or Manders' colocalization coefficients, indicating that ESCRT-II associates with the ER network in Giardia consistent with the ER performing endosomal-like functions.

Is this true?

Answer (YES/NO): NO